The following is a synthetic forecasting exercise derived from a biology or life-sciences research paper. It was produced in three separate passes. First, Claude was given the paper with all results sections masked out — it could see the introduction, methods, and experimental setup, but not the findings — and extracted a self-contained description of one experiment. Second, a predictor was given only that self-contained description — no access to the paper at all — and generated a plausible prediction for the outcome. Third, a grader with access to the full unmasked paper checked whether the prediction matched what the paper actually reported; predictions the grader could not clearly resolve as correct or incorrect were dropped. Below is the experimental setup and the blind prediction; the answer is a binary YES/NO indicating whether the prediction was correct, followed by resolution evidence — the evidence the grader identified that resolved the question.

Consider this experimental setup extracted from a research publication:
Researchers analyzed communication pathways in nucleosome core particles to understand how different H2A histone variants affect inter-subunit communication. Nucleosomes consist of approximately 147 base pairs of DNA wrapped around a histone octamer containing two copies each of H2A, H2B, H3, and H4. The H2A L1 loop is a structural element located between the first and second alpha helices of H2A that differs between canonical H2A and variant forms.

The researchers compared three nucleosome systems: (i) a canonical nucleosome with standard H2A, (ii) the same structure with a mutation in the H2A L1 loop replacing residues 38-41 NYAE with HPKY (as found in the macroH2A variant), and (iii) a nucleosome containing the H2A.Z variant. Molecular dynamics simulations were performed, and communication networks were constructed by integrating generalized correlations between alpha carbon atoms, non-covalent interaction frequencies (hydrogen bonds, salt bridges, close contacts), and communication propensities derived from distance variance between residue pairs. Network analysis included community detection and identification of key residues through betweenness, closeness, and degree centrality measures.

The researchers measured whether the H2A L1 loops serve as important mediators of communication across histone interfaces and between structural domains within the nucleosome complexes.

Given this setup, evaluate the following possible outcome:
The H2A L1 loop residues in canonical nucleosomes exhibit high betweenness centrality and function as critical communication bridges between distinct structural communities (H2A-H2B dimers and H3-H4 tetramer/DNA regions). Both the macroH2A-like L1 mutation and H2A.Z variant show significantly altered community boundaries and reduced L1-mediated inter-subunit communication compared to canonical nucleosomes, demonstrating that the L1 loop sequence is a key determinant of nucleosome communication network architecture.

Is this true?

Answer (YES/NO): NO